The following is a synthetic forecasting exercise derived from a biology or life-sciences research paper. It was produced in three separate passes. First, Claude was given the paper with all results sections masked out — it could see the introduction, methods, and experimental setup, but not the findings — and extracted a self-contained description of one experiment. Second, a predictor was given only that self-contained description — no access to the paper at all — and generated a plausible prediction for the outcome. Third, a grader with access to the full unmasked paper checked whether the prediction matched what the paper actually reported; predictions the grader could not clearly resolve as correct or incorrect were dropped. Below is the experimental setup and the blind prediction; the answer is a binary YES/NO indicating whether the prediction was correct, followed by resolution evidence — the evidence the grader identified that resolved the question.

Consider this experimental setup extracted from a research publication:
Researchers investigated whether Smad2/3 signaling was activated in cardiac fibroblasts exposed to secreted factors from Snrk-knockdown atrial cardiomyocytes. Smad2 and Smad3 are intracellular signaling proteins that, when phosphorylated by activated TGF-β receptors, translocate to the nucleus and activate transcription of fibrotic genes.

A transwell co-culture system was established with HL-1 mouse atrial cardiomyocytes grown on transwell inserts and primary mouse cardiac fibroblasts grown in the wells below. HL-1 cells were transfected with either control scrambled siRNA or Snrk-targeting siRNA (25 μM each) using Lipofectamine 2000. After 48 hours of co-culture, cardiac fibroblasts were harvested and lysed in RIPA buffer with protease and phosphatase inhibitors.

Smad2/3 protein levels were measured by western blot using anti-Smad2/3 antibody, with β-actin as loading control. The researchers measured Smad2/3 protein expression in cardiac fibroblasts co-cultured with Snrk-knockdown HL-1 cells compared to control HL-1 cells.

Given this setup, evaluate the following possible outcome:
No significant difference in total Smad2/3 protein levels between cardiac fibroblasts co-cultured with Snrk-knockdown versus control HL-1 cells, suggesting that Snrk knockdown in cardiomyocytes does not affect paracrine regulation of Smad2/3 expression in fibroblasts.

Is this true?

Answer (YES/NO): NO